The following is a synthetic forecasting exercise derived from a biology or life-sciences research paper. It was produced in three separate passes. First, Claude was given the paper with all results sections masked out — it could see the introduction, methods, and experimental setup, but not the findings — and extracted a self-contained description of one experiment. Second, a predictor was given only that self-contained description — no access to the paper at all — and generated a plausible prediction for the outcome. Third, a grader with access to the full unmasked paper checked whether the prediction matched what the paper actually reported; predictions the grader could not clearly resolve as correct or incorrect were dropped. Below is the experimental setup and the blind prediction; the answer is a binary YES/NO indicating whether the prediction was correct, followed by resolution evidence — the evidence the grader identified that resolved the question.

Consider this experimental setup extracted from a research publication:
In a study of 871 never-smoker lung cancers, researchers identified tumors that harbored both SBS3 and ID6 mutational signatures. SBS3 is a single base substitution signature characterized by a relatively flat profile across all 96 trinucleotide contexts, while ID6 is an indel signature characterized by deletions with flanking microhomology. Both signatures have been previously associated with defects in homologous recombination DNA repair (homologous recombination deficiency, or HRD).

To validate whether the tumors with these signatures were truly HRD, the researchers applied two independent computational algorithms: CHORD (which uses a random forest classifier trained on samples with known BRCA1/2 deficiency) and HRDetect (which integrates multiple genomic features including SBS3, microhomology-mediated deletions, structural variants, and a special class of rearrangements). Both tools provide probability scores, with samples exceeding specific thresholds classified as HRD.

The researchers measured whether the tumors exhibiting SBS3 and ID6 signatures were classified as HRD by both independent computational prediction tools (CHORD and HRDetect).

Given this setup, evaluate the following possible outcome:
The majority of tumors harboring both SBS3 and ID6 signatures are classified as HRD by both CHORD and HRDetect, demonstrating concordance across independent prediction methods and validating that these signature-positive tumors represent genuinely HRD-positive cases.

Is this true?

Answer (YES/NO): YES